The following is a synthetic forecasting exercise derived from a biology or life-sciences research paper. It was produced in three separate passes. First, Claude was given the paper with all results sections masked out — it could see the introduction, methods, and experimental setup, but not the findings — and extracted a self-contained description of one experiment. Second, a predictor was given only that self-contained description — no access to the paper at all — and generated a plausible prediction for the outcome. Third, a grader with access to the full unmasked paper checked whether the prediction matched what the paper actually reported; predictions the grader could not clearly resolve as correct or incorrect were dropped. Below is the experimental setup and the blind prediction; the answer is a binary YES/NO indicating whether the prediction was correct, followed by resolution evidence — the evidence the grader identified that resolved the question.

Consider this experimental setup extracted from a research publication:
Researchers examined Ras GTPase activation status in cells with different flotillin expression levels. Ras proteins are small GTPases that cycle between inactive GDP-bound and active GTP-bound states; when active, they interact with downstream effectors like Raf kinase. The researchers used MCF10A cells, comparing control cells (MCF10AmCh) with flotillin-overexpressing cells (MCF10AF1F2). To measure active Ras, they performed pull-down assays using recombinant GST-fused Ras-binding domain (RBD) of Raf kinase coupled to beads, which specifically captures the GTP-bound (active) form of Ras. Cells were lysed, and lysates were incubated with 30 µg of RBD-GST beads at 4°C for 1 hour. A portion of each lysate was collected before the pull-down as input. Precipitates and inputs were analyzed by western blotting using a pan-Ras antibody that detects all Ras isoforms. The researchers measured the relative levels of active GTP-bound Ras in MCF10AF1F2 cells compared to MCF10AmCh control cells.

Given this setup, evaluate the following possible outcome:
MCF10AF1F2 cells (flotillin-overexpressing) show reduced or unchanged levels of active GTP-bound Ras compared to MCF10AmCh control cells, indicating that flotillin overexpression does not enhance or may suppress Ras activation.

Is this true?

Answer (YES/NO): NO